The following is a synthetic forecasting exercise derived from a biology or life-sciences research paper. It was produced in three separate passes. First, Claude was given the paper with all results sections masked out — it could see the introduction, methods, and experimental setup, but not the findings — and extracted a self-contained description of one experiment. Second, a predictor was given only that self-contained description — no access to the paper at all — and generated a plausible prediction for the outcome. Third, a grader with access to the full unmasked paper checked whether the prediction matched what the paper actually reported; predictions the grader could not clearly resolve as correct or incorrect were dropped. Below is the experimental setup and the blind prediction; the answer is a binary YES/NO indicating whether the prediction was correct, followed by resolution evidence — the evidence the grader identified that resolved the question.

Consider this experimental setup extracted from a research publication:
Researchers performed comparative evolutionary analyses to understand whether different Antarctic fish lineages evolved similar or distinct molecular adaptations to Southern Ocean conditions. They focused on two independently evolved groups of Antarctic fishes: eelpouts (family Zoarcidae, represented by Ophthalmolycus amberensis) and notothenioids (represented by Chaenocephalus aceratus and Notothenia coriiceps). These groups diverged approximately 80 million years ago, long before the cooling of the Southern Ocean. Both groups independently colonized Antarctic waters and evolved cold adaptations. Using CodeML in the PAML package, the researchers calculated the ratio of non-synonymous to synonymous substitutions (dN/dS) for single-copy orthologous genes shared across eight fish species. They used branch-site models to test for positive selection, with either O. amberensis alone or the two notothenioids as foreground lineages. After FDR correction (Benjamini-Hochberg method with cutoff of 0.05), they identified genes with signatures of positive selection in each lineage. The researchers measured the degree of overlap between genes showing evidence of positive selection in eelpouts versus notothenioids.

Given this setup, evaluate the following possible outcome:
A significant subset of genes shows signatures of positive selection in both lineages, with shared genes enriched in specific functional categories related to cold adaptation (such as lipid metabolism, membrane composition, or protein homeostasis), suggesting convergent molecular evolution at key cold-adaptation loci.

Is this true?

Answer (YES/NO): NO